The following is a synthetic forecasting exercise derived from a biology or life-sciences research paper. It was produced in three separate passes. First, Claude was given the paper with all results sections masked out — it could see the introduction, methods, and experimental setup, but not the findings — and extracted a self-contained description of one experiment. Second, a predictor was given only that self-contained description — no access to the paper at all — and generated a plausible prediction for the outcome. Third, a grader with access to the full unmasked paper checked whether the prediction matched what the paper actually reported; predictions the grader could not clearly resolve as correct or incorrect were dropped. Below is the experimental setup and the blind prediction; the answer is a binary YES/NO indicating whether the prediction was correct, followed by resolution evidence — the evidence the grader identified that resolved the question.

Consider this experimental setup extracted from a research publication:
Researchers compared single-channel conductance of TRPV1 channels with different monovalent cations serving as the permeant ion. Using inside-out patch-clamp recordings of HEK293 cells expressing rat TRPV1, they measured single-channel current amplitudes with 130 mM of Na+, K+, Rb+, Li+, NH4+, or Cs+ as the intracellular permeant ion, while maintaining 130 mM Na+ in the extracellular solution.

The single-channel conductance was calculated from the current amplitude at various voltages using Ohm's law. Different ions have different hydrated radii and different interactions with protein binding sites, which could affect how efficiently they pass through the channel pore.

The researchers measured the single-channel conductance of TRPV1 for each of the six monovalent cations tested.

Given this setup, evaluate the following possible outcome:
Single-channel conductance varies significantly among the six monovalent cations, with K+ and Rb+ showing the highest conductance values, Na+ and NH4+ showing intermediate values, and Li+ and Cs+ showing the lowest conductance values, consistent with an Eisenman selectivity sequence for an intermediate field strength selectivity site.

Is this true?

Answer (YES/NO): NO